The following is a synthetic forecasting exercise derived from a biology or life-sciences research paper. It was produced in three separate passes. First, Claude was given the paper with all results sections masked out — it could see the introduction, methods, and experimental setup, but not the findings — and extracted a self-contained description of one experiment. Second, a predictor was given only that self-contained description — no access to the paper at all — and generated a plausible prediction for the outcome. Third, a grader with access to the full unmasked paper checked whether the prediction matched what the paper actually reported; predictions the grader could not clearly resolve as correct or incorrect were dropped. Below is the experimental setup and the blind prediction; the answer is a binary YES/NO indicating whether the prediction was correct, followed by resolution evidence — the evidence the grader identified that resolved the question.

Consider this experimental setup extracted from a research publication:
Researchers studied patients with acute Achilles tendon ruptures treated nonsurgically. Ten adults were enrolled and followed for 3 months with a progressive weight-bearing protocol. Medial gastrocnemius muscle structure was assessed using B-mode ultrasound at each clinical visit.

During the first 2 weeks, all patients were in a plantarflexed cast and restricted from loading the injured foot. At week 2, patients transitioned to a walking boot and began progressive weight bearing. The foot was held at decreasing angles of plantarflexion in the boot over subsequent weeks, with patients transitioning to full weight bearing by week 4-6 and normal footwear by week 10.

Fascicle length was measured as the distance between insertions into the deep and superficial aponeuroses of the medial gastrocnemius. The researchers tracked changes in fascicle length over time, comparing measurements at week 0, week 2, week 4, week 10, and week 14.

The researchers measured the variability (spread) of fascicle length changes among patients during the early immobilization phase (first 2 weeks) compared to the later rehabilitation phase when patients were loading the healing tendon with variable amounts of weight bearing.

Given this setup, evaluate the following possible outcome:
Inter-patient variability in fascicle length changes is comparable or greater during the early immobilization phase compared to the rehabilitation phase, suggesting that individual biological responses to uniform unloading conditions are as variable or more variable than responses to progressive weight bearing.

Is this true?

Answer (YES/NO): NO